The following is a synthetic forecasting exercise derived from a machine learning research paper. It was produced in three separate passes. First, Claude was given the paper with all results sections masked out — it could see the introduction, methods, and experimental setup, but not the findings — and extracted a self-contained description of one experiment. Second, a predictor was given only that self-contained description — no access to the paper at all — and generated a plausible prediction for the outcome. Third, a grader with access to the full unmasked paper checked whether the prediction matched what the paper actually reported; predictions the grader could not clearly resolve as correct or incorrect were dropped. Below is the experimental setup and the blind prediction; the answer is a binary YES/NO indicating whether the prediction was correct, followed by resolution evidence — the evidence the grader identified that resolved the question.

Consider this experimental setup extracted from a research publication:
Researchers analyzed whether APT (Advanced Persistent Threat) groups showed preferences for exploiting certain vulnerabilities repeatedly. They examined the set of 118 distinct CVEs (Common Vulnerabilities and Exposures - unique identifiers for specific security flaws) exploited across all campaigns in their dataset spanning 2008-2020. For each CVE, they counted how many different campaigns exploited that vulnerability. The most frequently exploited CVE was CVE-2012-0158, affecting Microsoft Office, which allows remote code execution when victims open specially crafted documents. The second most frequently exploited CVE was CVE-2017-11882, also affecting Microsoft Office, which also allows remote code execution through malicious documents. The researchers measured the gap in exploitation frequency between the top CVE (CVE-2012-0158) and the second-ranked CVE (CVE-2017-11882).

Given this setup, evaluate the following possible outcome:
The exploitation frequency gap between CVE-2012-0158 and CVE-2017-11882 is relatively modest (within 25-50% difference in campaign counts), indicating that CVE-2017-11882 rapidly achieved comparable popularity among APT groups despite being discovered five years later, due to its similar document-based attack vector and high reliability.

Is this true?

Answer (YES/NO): YES